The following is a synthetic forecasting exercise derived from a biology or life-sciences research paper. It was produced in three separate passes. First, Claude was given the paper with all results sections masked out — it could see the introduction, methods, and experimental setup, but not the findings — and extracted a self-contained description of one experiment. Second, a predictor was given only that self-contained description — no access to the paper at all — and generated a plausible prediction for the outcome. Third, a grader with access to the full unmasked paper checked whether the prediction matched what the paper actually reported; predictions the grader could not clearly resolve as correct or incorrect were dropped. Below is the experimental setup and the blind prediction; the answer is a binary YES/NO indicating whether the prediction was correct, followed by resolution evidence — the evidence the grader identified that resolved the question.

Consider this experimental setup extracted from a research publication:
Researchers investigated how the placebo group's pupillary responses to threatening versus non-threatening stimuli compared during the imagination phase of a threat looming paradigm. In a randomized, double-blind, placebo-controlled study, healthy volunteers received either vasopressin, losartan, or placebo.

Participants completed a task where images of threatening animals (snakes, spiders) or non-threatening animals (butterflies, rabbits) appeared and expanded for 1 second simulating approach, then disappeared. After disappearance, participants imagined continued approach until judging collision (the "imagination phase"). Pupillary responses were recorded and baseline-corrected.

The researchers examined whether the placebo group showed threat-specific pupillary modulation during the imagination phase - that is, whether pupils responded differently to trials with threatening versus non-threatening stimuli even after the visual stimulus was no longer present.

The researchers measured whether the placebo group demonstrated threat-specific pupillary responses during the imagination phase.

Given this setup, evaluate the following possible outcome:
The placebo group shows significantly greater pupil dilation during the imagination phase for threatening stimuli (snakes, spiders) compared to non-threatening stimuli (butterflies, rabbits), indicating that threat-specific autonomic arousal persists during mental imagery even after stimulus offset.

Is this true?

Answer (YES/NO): NO